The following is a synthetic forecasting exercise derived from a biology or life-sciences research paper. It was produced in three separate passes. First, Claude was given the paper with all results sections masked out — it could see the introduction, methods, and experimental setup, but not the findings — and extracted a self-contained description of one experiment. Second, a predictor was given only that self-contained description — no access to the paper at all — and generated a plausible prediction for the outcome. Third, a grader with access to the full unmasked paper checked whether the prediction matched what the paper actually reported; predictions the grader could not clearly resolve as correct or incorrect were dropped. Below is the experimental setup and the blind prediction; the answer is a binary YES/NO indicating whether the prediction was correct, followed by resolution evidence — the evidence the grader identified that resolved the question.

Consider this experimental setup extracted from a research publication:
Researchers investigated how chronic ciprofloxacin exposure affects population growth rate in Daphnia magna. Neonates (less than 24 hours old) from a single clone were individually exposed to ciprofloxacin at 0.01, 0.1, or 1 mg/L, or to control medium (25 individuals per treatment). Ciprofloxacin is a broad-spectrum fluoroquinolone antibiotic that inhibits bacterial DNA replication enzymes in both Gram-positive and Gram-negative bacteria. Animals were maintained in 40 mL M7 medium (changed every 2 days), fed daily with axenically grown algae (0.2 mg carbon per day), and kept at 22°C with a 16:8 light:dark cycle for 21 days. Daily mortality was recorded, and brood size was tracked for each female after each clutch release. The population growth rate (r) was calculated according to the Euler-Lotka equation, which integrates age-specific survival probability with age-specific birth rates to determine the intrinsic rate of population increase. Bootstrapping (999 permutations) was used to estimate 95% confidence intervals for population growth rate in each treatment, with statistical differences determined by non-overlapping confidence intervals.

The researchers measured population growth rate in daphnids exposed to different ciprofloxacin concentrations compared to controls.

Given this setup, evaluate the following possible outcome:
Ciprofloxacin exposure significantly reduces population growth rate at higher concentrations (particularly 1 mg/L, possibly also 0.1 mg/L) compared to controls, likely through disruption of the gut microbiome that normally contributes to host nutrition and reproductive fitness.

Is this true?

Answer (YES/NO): NO